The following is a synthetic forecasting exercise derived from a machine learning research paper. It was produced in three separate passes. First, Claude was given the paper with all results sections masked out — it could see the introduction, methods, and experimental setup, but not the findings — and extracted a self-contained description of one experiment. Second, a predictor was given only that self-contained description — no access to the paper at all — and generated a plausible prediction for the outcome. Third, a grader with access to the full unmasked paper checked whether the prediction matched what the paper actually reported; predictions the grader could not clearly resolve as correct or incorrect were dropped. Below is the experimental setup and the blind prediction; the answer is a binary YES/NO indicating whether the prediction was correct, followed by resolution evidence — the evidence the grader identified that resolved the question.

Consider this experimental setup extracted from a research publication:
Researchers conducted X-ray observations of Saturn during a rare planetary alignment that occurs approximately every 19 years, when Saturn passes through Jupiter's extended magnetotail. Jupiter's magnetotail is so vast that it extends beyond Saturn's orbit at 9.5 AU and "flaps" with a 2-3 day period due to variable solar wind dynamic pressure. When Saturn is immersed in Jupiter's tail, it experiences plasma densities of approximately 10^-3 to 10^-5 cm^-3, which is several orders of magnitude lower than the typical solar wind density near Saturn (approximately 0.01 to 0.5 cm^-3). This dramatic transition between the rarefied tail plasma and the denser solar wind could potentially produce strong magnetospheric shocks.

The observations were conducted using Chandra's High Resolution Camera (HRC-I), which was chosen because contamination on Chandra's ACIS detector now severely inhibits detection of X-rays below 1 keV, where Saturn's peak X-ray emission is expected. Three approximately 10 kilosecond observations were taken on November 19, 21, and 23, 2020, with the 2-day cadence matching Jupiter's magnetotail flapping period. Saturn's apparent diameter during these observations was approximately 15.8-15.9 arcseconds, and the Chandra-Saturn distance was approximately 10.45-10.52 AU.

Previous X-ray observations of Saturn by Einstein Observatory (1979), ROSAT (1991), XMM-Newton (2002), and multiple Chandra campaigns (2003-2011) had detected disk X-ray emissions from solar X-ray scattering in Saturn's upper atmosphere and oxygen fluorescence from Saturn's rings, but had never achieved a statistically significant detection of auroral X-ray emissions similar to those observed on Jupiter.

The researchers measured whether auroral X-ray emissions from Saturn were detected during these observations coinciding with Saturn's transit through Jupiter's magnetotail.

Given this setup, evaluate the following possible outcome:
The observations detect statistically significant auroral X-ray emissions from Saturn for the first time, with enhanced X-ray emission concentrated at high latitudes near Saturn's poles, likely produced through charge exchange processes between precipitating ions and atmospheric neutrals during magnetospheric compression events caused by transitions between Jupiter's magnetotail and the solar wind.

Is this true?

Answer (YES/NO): NO